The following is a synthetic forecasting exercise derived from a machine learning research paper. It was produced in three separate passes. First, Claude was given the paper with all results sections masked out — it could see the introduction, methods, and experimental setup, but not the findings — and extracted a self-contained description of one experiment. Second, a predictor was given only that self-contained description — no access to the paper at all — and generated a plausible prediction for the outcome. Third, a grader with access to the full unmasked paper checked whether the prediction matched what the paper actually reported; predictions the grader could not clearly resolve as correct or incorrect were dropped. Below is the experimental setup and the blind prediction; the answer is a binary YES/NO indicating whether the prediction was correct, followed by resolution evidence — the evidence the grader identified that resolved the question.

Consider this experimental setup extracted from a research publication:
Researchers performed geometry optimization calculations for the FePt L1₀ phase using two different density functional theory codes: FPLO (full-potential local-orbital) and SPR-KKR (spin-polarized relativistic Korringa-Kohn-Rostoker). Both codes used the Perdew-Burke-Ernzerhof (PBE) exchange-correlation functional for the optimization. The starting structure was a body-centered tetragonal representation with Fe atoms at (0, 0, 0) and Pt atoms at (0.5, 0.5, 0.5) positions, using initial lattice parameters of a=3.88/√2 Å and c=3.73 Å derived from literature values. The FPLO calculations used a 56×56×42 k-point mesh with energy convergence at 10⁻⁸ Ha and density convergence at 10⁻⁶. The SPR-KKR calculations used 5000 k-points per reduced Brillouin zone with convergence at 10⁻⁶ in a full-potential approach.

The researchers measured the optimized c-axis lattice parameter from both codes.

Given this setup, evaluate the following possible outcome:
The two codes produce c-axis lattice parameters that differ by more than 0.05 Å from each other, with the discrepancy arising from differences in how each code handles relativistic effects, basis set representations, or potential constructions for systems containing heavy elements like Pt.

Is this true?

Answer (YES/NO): NO